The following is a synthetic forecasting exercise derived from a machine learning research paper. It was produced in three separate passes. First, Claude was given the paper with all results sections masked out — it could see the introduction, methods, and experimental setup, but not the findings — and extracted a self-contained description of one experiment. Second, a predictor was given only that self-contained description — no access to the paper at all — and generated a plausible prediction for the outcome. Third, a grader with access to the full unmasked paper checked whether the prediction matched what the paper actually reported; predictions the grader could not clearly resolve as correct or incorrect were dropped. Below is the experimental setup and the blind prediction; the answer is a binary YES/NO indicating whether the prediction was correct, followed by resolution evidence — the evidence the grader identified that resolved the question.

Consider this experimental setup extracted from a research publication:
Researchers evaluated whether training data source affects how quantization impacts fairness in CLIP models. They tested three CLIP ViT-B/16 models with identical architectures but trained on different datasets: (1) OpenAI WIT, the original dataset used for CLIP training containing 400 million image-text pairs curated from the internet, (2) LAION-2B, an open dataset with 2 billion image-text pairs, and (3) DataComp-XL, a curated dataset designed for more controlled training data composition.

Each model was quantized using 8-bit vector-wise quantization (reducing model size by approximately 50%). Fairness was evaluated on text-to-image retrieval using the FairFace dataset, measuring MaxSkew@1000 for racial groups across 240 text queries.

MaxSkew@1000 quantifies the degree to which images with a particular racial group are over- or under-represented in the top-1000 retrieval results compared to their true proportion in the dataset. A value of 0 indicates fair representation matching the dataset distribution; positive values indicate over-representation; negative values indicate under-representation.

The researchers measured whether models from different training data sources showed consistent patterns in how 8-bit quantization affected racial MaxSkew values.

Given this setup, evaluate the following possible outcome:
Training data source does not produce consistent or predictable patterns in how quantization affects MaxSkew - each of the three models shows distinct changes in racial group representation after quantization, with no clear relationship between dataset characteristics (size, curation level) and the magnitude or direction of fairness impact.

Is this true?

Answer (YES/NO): YES